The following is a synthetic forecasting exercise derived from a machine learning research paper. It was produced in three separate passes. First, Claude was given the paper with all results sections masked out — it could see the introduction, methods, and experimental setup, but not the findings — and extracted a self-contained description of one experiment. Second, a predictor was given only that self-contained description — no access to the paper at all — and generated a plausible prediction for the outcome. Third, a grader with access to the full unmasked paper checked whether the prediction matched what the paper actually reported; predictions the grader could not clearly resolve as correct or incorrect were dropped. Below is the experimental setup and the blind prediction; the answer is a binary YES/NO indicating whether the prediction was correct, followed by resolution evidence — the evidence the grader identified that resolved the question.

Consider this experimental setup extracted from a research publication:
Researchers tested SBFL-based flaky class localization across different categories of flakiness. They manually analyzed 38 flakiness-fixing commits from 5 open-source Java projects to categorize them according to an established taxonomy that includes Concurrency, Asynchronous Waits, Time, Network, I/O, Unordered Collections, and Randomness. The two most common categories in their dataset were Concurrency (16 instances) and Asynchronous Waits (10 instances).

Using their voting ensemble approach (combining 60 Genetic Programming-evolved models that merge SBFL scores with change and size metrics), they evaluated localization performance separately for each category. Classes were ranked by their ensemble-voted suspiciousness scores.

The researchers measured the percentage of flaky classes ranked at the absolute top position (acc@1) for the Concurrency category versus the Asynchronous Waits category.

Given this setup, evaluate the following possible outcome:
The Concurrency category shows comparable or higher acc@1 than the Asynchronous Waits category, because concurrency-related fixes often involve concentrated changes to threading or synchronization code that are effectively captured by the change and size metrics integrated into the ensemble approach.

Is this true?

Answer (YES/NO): YES